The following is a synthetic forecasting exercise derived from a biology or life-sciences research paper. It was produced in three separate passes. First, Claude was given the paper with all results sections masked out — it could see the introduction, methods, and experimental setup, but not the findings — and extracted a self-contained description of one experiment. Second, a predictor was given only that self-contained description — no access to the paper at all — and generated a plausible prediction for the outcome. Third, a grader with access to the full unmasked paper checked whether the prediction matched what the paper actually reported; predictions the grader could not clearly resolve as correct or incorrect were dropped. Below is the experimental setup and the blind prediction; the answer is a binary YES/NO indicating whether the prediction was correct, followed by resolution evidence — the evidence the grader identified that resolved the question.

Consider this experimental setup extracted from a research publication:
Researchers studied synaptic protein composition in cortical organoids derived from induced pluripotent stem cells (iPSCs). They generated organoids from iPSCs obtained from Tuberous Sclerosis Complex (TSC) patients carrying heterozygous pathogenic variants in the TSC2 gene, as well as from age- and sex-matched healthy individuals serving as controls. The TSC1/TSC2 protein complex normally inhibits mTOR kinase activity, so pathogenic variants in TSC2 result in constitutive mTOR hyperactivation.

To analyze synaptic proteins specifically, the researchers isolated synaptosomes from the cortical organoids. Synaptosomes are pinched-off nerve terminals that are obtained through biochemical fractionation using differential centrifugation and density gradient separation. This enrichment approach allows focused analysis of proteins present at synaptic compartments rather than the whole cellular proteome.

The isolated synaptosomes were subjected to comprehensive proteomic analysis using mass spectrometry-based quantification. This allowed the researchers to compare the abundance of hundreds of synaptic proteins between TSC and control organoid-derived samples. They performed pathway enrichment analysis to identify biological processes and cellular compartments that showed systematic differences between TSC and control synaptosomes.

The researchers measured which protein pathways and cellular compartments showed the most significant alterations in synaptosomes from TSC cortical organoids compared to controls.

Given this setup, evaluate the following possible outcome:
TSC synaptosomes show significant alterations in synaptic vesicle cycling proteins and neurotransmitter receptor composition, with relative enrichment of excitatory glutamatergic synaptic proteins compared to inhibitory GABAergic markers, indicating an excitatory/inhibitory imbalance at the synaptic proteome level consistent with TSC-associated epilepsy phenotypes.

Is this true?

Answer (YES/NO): NO